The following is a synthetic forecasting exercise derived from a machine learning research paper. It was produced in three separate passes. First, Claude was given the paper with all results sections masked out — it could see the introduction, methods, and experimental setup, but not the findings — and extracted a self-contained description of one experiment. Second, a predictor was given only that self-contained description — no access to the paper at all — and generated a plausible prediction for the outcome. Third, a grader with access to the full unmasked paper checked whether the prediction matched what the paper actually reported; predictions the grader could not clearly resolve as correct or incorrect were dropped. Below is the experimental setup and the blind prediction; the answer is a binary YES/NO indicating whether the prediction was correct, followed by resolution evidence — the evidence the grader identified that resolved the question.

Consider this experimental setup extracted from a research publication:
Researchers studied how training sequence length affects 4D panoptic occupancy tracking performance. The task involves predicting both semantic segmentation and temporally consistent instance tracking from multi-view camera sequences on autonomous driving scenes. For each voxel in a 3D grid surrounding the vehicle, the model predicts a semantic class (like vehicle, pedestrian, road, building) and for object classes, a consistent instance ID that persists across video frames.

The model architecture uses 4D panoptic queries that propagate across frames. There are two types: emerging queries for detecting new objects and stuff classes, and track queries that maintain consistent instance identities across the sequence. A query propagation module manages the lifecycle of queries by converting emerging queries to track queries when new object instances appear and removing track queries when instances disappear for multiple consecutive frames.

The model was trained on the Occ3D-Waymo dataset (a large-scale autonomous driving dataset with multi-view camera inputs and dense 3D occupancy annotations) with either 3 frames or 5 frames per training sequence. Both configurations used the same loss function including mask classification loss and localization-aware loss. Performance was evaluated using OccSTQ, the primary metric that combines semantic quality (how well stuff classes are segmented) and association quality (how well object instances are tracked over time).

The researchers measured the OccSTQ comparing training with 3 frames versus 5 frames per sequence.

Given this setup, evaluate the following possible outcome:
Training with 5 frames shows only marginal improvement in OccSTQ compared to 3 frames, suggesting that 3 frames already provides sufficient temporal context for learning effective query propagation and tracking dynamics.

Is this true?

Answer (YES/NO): NO